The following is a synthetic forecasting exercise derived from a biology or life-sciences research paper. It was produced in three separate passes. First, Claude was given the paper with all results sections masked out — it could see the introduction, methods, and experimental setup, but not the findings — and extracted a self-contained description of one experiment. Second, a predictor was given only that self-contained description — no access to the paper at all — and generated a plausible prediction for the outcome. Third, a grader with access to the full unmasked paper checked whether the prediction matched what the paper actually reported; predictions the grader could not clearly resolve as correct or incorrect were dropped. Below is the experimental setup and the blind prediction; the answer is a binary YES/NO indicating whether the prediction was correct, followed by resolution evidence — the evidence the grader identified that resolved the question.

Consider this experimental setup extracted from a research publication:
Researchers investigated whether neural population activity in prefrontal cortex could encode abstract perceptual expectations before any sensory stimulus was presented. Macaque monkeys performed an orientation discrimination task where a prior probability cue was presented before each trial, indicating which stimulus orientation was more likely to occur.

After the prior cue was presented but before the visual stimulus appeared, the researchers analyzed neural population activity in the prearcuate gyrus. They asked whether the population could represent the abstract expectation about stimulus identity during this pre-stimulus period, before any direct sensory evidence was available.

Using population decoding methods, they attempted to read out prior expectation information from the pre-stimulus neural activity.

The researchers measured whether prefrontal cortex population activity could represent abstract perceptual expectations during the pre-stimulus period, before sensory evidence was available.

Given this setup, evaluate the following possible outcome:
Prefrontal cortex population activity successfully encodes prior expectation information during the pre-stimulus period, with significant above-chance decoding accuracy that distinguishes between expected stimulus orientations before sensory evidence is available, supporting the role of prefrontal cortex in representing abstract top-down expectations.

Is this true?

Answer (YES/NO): YES